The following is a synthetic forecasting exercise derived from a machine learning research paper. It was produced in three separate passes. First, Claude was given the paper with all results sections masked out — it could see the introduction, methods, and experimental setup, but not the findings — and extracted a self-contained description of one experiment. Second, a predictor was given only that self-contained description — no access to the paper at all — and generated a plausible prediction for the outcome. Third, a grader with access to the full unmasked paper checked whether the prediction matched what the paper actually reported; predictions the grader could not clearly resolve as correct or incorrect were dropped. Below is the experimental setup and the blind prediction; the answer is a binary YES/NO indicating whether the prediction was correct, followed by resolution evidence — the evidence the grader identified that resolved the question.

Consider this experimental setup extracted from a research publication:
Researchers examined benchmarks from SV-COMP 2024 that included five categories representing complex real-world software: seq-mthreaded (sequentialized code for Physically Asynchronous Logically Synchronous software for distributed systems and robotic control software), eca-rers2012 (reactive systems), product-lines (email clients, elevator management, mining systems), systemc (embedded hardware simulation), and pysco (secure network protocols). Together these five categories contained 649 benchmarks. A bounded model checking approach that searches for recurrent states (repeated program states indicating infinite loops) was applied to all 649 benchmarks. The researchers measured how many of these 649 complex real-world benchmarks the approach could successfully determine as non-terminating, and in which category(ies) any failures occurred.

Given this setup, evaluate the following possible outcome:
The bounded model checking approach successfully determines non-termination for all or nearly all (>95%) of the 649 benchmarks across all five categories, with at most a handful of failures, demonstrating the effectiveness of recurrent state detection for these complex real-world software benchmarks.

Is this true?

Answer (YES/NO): YES